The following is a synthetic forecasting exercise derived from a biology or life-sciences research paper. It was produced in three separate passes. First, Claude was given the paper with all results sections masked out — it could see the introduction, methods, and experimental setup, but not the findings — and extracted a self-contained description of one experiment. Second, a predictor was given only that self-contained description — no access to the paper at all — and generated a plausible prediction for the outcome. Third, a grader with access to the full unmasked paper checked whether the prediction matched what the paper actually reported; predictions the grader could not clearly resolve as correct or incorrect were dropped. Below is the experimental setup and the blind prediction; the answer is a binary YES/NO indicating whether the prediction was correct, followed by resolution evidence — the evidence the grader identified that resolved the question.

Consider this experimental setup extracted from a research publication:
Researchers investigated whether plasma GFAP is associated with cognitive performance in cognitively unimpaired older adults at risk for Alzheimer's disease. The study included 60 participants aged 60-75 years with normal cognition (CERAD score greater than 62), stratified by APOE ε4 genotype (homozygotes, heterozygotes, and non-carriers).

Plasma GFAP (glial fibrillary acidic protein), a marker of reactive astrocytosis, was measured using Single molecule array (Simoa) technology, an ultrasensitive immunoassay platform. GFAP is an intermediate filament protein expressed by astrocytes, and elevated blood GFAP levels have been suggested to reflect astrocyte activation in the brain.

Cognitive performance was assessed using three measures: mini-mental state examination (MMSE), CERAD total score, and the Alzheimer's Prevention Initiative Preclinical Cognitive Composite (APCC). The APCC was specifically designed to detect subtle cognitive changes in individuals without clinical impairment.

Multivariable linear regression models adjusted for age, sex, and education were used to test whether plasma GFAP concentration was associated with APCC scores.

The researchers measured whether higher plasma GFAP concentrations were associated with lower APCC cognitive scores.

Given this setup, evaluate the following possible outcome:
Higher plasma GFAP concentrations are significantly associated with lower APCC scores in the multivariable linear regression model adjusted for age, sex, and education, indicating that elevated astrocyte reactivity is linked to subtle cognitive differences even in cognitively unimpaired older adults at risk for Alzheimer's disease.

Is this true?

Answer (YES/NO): YES